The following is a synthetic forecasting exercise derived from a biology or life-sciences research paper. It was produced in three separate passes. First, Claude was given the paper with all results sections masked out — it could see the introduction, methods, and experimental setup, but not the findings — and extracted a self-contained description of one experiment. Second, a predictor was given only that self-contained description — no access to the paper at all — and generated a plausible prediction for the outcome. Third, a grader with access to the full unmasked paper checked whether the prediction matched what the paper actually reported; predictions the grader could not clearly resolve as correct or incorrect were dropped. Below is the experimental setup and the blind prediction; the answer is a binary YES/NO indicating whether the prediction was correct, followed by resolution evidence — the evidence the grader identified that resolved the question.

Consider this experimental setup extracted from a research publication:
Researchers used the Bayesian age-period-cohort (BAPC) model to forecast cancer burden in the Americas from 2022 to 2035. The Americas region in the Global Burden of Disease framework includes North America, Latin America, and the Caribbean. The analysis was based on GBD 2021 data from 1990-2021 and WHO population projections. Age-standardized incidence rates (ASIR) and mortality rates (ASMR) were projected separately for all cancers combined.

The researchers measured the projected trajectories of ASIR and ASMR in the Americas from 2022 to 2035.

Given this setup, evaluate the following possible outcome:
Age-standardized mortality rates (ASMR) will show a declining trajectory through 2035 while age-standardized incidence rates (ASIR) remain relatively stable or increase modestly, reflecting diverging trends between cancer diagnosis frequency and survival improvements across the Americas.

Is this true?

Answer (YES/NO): NO